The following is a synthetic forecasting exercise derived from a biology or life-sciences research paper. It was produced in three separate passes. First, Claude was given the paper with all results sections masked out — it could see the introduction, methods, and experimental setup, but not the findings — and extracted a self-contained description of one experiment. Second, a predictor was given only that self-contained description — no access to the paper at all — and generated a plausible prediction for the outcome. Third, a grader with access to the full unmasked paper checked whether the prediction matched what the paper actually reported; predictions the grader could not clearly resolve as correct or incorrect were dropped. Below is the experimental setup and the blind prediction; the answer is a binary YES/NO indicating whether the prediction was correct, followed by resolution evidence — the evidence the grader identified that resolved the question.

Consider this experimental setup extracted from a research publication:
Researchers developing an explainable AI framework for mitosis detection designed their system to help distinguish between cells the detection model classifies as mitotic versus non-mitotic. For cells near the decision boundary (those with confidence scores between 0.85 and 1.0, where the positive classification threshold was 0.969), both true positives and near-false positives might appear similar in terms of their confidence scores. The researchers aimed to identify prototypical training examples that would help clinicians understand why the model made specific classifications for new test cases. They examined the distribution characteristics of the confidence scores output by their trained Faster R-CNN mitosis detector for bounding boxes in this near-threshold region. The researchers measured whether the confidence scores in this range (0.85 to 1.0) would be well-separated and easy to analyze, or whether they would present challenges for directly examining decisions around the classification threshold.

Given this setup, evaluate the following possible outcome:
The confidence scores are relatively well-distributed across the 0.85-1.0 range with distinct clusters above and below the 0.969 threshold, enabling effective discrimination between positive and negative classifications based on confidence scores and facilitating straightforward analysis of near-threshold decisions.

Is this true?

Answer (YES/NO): NO